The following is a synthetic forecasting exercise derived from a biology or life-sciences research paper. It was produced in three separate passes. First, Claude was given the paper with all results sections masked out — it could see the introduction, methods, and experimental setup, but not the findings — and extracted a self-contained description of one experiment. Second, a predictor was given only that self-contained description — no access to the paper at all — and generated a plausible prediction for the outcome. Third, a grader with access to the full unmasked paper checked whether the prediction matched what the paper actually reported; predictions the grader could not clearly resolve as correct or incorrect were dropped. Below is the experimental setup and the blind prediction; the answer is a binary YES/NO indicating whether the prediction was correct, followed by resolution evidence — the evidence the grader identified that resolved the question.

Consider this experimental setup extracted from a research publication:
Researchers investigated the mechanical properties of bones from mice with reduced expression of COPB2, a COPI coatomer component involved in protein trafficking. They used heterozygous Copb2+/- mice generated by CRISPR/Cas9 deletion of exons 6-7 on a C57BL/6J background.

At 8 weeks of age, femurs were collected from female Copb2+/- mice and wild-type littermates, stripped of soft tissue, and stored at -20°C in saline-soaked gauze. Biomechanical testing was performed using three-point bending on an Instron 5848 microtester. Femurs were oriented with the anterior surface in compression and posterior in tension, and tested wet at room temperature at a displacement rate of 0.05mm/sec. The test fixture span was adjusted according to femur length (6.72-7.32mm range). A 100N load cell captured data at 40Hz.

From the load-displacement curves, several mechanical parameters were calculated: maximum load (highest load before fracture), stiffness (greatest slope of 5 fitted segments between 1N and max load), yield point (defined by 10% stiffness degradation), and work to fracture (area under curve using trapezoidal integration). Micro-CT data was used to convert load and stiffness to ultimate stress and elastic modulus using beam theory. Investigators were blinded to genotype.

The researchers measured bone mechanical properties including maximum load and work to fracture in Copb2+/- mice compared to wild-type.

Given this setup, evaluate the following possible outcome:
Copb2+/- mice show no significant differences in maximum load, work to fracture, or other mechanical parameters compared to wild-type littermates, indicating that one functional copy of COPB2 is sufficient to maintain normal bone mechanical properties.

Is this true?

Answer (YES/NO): NO